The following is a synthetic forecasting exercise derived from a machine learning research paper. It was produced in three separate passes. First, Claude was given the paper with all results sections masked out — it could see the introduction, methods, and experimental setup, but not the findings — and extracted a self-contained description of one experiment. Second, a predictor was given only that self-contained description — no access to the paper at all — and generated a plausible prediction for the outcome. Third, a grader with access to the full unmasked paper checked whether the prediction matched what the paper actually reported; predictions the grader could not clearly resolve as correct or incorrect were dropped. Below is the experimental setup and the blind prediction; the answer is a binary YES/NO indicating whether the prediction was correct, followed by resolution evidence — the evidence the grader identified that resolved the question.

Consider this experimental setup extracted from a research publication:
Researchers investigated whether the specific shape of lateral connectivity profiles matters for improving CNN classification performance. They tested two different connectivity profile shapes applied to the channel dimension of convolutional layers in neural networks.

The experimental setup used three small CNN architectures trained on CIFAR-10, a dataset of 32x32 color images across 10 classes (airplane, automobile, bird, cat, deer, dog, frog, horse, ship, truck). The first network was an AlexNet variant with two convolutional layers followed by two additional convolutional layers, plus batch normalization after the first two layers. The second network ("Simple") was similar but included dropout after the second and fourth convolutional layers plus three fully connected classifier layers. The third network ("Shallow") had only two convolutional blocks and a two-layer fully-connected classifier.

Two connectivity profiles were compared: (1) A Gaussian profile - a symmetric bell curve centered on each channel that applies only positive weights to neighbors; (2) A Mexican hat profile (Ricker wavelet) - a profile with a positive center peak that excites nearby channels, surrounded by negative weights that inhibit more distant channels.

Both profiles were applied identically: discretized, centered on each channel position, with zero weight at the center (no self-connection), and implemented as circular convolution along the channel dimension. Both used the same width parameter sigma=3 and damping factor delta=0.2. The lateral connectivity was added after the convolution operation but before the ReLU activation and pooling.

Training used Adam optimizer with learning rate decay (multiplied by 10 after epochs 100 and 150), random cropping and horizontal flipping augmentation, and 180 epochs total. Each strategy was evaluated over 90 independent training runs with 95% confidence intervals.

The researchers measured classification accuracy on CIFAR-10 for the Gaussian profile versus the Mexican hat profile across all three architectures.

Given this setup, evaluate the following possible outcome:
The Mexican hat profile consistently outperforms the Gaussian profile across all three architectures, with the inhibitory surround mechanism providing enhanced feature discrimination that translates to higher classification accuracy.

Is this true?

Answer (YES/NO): YES